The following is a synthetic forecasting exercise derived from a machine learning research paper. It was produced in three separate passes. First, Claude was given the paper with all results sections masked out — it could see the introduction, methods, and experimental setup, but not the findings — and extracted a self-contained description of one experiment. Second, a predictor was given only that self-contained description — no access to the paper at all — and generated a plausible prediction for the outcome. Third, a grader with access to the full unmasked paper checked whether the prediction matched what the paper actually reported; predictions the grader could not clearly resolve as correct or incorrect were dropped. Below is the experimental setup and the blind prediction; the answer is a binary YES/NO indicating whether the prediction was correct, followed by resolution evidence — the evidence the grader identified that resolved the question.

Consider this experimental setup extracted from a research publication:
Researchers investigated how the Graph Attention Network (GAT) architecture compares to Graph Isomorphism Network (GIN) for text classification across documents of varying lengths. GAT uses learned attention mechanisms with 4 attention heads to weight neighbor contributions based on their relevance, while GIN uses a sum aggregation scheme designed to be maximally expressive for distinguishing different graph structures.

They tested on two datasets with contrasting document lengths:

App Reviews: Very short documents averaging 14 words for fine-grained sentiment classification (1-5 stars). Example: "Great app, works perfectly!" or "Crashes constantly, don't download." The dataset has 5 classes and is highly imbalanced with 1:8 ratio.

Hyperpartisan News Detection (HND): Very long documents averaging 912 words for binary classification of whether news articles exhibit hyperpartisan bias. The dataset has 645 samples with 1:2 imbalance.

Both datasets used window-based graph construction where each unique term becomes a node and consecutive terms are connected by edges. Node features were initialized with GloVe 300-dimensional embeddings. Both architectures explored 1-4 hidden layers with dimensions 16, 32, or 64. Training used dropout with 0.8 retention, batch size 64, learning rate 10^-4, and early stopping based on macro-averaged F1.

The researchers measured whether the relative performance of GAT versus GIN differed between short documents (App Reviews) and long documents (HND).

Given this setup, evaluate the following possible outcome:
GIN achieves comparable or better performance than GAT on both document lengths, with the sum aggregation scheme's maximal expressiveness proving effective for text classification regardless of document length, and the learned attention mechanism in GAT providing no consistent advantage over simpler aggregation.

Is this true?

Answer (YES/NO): YES